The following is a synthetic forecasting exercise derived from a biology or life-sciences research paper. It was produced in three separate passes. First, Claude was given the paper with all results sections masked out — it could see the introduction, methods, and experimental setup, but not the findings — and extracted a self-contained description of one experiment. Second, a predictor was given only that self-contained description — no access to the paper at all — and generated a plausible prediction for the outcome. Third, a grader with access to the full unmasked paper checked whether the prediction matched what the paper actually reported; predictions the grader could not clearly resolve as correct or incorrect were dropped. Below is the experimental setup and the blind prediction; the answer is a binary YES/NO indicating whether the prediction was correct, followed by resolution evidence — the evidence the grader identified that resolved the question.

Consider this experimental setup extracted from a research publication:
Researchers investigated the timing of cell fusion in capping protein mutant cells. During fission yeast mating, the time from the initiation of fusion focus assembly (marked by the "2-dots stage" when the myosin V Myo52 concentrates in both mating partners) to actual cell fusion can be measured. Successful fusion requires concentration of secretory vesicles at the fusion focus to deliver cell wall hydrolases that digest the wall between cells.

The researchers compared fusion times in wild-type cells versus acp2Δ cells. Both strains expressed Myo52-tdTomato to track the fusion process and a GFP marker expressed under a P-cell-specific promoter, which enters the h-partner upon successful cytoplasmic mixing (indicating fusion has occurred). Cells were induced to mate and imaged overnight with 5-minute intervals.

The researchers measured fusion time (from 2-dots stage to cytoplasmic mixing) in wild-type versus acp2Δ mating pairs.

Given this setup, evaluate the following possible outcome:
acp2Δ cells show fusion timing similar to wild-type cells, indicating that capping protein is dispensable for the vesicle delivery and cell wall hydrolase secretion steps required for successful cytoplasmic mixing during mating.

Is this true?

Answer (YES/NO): NO